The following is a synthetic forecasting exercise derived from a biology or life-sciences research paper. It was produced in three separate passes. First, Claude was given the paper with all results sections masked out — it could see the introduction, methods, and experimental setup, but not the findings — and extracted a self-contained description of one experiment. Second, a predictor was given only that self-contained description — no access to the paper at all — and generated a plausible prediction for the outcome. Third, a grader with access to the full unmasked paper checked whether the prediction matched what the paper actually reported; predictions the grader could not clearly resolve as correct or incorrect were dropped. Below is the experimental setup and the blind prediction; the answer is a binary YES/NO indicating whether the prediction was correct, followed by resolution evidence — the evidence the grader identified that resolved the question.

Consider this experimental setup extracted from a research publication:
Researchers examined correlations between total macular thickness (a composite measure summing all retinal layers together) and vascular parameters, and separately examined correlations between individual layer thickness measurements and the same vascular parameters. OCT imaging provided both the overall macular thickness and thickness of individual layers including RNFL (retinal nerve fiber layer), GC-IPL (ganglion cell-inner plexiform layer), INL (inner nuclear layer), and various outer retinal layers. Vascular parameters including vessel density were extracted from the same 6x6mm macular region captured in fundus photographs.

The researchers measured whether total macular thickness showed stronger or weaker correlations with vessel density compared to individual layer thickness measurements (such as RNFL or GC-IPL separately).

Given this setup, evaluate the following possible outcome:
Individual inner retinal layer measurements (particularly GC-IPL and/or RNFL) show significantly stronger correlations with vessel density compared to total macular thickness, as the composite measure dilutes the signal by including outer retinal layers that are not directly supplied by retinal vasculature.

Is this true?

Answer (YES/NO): YES